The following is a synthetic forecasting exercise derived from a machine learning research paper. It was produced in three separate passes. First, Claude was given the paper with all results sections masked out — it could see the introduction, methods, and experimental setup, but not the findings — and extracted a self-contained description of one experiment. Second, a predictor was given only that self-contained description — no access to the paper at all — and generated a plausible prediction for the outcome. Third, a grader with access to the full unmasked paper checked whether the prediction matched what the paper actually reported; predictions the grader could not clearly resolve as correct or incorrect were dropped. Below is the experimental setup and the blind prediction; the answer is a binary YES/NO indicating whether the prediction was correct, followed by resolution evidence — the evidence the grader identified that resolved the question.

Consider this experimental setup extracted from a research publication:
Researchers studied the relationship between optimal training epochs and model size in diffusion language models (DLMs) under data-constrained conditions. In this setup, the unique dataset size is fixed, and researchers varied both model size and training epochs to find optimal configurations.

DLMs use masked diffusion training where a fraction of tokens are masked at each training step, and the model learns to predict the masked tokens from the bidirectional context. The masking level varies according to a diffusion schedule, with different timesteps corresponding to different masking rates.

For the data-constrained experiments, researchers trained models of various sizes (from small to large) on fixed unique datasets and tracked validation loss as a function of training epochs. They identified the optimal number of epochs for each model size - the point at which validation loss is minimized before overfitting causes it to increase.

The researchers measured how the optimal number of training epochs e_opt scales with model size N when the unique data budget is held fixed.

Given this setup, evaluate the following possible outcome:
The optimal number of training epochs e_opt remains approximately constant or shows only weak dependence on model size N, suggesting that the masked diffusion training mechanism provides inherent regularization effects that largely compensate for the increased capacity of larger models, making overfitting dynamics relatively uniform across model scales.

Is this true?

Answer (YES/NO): NO